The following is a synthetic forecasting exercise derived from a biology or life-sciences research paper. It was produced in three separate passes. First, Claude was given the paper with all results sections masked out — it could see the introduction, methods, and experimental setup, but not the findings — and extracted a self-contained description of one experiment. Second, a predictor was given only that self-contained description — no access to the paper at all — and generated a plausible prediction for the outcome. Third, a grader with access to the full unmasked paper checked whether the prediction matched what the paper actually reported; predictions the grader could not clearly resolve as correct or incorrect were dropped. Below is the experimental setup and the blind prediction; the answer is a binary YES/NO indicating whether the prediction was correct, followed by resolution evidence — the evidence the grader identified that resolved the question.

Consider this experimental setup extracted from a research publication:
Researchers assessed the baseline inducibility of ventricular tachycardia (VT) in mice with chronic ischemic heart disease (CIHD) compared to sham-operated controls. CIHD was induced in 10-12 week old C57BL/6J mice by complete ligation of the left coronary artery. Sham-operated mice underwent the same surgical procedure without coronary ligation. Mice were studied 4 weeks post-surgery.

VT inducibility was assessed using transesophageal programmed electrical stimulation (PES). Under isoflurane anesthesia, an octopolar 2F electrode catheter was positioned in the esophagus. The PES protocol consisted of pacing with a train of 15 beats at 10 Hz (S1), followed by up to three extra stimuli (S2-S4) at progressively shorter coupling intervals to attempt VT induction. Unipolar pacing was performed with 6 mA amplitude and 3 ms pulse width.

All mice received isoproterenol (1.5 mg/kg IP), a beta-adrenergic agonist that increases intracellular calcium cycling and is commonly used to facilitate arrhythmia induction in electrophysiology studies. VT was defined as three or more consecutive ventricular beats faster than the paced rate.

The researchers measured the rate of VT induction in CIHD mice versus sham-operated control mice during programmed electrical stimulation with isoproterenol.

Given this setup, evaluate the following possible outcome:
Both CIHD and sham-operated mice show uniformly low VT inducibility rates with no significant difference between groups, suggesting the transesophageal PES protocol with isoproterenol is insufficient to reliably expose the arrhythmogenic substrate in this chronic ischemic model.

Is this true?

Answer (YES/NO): NO